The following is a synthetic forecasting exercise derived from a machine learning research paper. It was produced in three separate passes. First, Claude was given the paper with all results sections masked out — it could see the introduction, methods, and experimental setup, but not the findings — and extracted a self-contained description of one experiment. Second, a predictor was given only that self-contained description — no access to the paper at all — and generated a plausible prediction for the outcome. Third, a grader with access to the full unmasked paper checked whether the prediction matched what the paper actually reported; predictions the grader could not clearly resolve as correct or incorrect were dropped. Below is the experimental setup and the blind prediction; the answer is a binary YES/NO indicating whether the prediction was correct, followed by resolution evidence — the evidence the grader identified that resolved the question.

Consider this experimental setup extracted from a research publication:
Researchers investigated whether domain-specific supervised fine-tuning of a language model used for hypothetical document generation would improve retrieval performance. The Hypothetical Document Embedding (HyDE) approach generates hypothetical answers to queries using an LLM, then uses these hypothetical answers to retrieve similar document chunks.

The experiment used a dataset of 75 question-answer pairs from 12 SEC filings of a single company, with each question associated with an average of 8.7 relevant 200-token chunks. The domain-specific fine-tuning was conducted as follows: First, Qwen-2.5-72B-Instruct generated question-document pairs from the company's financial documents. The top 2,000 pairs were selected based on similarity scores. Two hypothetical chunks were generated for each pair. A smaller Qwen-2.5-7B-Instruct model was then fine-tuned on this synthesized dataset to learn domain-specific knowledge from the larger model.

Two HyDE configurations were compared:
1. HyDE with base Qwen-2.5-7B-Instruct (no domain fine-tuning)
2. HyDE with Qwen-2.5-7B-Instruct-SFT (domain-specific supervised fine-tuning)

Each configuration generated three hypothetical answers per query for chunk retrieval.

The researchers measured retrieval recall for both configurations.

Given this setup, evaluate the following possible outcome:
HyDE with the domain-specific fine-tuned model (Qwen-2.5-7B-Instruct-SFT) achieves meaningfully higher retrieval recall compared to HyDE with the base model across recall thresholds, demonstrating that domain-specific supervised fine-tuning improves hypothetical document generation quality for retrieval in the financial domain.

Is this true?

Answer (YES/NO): YES